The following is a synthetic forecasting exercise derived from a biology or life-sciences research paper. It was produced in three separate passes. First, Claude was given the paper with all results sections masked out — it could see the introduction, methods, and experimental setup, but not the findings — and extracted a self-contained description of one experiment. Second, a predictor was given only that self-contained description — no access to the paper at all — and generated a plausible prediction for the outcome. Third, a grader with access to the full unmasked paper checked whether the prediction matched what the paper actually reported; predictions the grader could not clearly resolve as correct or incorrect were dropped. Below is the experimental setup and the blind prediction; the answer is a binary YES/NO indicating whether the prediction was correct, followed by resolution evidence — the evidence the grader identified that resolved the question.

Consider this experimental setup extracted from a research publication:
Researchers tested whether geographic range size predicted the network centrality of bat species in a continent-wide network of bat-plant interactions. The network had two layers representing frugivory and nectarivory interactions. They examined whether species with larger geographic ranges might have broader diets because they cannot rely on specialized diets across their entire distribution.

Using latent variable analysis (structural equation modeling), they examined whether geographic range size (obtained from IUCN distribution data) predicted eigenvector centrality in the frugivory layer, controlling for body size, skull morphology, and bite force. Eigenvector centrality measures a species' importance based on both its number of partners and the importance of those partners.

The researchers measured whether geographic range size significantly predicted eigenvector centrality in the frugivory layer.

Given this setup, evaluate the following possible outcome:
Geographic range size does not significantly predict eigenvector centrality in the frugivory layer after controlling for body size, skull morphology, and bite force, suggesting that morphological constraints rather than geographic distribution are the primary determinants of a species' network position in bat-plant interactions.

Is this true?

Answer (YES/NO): YES